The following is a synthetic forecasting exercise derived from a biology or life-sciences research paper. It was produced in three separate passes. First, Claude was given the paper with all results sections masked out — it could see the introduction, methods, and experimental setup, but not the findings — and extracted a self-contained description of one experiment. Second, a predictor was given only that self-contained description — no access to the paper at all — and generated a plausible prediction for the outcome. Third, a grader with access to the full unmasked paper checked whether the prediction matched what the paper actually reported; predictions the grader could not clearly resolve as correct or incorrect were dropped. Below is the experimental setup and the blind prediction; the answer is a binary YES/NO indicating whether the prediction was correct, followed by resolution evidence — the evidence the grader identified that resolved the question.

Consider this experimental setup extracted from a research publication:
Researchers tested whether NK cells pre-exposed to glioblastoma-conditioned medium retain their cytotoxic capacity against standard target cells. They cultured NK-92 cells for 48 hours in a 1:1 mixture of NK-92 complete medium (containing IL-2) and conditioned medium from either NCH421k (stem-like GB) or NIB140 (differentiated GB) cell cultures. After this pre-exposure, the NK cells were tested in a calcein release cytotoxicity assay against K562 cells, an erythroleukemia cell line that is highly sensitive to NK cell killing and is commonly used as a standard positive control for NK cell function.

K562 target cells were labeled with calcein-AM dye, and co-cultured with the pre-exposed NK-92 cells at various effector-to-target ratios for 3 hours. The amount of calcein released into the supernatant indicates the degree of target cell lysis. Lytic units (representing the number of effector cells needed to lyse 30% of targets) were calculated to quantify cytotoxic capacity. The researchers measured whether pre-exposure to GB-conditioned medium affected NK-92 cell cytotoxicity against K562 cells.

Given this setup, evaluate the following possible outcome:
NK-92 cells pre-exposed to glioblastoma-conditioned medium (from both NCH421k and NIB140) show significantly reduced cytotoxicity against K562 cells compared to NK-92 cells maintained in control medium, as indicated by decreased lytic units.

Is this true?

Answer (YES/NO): YES